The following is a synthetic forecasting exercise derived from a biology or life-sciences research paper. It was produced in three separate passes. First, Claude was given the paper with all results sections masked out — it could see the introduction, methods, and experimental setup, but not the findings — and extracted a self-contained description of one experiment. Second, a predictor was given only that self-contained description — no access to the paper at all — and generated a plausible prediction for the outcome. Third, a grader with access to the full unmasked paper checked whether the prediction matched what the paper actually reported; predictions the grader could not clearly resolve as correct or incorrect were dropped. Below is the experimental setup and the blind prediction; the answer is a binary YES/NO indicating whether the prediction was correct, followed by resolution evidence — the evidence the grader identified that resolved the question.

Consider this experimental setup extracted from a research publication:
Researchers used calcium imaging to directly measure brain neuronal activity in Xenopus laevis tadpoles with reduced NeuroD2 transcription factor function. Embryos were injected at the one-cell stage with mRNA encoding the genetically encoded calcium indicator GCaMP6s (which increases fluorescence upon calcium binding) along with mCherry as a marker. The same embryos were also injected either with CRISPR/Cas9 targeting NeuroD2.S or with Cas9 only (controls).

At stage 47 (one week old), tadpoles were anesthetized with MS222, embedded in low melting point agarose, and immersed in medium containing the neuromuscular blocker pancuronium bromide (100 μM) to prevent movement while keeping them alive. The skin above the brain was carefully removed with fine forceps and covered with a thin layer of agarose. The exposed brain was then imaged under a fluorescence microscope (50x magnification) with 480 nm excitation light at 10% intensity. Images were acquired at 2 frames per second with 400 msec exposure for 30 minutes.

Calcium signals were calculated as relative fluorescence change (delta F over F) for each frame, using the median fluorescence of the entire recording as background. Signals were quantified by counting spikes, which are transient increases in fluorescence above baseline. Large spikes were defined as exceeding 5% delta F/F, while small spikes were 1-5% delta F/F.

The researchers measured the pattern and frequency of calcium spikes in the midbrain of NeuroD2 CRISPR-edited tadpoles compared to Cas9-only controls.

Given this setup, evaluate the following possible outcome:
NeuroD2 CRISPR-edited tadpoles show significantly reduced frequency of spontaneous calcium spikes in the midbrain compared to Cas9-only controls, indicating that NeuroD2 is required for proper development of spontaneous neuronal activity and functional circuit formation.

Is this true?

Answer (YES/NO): NO